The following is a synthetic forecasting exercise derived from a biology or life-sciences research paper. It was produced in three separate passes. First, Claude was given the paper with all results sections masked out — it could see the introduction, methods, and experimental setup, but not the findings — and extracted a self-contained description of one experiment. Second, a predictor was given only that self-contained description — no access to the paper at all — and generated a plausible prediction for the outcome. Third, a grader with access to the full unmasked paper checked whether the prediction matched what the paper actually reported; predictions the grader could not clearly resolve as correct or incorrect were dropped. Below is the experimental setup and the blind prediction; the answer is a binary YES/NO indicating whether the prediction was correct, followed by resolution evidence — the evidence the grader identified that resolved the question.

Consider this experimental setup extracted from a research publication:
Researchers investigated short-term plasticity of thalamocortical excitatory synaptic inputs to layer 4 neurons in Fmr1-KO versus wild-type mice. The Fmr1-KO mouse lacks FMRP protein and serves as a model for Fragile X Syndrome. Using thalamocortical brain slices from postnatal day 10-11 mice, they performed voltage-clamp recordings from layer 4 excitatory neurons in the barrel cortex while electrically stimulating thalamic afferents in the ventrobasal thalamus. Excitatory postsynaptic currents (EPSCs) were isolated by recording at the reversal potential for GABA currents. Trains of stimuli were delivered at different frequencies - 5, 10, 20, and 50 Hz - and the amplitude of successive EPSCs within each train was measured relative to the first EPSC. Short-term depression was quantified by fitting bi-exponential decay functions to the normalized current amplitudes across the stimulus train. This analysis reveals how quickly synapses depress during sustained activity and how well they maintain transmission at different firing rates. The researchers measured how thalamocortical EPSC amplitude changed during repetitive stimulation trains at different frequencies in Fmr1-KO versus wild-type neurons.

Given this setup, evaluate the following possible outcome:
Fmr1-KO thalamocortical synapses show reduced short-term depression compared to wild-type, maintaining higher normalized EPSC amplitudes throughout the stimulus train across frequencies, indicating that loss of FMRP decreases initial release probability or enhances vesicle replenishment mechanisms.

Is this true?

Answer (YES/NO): NO